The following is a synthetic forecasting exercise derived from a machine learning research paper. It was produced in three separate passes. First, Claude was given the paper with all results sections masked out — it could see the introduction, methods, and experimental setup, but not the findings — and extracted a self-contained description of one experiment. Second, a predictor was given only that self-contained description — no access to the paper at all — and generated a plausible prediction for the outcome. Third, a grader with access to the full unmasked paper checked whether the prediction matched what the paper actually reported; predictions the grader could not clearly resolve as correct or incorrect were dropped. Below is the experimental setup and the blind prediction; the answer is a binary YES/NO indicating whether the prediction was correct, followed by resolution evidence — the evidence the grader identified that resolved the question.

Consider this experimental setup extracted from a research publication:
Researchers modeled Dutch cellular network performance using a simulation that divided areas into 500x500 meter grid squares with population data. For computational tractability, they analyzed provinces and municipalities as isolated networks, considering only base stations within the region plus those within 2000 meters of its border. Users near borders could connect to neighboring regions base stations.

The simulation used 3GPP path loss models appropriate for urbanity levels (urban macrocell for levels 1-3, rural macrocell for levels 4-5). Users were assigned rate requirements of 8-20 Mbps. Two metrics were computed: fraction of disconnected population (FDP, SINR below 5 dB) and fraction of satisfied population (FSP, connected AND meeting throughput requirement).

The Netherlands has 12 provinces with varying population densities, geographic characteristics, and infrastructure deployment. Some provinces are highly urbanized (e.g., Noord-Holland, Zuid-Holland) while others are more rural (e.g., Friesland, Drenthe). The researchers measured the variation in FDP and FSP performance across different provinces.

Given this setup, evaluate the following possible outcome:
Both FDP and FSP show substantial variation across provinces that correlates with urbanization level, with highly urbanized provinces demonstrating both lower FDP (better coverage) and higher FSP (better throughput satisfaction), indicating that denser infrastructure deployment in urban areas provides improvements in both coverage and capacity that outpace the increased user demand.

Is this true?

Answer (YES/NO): YES